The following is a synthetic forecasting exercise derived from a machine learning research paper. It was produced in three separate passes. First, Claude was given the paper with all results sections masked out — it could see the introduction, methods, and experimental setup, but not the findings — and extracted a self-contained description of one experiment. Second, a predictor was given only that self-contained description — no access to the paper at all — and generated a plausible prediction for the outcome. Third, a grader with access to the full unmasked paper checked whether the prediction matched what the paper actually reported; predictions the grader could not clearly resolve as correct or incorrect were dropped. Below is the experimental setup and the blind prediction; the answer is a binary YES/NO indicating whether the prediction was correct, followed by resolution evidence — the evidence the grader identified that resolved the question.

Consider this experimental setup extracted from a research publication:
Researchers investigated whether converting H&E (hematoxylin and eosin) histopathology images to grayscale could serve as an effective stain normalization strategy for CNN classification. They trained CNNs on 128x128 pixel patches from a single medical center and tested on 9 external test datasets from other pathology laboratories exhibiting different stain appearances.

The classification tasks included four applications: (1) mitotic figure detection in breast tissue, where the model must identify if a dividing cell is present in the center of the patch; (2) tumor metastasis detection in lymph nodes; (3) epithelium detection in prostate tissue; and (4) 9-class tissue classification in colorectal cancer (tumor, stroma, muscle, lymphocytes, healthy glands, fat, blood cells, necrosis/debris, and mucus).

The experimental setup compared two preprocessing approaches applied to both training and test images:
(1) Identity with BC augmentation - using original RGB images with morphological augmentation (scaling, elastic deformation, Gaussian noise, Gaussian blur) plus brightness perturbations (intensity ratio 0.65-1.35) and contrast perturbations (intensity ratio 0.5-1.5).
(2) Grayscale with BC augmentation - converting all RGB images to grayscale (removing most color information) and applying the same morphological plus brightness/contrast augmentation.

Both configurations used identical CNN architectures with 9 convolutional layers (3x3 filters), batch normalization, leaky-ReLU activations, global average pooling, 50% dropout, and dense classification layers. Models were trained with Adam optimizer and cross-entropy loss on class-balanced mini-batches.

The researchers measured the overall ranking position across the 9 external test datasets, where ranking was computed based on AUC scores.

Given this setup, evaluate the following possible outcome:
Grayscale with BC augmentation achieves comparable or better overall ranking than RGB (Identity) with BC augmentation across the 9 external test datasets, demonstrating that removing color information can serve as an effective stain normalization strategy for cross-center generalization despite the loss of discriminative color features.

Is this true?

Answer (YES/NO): YES